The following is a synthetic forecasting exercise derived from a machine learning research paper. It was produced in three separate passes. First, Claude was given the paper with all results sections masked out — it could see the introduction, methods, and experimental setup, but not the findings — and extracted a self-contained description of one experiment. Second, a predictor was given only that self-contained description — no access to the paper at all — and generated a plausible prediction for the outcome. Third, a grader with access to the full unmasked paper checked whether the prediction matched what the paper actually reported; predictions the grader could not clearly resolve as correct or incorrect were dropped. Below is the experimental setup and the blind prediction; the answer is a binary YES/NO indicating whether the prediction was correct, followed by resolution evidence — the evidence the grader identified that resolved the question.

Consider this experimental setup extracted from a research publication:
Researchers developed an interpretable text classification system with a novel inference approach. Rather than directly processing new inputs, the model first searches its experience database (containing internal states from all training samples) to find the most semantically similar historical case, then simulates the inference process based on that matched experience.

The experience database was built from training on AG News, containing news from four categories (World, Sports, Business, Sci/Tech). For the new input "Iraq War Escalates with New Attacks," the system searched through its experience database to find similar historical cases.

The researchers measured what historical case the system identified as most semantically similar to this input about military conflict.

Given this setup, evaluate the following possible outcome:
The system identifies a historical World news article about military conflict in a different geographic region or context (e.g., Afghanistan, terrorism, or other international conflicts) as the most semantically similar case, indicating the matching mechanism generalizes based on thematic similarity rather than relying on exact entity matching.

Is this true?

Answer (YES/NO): NO